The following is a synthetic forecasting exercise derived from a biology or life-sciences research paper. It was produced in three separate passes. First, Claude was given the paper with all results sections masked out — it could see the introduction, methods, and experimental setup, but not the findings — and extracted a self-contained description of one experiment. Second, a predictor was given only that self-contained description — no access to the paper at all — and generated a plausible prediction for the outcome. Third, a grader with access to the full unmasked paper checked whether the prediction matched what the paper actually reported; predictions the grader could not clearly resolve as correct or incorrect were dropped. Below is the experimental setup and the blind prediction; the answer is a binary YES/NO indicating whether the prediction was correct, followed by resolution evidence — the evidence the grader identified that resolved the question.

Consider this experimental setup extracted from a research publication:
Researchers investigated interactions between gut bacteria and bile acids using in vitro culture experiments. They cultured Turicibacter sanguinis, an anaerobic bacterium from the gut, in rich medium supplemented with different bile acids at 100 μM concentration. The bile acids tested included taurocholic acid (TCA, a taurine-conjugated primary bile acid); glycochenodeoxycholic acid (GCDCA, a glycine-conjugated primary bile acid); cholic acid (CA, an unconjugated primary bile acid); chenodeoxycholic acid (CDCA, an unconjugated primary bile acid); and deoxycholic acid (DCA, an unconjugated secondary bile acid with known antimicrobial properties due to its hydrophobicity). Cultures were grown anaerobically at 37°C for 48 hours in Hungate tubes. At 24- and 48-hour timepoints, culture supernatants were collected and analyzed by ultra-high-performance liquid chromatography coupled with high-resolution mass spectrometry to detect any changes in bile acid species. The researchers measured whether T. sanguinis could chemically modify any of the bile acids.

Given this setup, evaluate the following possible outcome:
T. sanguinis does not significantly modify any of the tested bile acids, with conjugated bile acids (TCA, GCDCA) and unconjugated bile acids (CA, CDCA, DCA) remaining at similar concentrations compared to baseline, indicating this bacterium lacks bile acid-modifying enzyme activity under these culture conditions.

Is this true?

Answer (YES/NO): NO